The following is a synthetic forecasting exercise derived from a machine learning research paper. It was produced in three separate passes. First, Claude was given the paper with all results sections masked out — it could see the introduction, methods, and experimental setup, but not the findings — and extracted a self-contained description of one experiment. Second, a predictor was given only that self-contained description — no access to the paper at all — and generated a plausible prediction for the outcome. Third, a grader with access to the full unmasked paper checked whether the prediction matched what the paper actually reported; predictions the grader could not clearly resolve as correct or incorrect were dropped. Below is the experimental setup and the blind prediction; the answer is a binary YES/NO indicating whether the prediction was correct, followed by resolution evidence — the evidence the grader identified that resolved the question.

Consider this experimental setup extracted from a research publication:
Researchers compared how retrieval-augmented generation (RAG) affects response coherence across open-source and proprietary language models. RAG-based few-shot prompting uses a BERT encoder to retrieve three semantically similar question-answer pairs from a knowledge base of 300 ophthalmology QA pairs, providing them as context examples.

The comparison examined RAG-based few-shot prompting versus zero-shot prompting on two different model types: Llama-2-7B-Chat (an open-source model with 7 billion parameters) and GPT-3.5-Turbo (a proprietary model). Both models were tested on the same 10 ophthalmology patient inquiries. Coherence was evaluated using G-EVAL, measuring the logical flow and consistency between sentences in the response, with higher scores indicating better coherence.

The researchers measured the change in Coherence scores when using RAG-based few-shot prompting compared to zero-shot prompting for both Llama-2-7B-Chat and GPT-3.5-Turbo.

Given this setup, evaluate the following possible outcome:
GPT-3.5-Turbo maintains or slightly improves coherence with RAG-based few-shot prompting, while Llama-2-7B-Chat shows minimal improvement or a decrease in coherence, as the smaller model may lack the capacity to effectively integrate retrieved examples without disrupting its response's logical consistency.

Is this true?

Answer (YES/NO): NO